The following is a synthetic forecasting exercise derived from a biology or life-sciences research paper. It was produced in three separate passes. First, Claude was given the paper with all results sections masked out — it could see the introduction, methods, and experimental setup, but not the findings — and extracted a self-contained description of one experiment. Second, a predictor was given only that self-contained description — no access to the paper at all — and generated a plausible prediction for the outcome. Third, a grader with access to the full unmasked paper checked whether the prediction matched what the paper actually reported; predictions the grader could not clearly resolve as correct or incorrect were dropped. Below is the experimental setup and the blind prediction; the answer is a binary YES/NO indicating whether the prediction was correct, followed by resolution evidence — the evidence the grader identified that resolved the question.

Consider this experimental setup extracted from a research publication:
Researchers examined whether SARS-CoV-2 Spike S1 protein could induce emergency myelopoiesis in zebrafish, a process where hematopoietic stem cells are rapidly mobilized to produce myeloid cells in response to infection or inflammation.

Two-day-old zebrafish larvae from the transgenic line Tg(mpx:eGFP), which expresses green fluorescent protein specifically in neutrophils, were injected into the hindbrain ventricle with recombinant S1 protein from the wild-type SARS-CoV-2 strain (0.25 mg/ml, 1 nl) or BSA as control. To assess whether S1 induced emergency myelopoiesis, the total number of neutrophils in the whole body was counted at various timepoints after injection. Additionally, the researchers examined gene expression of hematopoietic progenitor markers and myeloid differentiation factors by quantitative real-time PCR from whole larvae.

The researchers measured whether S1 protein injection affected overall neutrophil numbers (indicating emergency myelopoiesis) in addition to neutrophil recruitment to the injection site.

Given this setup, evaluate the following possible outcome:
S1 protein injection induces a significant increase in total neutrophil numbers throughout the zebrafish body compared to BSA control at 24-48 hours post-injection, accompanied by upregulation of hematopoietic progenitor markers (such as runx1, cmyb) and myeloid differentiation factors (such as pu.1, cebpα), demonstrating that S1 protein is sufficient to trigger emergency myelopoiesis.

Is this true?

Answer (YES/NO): NO